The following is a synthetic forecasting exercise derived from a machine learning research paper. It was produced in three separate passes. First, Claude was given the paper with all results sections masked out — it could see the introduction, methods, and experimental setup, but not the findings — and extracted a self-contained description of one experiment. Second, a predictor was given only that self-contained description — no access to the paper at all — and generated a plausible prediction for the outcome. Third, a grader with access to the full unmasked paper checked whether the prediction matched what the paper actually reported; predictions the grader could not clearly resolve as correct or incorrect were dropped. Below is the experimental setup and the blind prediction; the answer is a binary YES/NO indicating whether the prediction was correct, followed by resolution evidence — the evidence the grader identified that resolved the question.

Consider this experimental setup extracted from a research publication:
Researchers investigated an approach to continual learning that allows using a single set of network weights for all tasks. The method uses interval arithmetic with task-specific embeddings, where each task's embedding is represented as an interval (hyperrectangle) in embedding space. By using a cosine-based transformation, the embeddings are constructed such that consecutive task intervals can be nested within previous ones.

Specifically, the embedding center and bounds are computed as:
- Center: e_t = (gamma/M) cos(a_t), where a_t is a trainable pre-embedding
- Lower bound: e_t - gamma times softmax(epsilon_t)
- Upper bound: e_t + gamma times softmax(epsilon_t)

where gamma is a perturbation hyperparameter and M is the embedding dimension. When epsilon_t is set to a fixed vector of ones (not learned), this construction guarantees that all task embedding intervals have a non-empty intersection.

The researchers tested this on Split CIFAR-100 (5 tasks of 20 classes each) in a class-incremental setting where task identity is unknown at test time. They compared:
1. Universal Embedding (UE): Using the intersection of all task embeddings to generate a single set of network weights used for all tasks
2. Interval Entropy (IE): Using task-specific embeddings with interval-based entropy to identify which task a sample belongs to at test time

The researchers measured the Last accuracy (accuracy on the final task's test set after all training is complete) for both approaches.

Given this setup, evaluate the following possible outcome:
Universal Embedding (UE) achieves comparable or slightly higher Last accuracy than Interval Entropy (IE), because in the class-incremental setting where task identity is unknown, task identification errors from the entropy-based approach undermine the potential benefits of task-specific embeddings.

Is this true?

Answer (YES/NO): NO